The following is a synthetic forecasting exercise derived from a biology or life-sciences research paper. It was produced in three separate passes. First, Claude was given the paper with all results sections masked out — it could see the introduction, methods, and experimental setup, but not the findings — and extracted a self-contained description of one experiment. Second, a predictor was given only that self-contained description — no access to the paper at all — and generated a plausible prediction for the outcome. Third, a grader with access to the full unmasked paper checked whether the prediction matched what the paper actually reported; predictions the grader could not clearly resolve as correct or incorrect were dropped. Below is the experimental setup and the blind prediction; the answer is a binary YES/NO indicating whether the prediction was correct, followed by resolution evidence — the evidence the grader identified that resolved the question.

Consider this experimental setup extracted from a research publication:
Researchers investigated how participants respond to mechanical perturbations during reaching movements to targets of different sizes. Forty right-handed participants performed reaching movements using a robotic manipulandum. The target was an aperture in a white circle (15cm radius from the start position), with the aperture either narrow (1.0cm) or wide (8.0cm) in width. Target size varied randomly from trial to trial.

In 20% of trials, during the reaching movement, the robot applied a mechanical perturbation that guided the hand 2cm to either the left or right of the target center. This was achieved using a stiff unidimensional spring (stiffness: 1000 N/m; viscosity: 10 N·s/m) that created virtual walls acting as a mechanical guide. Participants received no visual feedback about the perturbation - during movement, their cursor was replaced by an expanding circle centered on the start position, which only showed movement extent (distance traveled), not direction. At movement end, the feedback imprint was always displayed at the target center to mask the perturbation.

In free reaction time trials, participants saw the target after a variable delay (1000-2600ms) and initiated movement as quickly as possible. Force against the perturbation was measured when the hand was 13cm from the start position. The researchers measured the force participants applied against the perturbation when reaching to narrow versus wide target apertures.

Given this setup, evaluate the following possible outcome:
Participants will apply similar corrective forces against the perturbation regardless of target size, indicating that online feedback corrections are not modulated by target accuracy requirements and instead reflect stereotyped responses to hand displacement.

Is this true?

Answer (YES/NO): NO